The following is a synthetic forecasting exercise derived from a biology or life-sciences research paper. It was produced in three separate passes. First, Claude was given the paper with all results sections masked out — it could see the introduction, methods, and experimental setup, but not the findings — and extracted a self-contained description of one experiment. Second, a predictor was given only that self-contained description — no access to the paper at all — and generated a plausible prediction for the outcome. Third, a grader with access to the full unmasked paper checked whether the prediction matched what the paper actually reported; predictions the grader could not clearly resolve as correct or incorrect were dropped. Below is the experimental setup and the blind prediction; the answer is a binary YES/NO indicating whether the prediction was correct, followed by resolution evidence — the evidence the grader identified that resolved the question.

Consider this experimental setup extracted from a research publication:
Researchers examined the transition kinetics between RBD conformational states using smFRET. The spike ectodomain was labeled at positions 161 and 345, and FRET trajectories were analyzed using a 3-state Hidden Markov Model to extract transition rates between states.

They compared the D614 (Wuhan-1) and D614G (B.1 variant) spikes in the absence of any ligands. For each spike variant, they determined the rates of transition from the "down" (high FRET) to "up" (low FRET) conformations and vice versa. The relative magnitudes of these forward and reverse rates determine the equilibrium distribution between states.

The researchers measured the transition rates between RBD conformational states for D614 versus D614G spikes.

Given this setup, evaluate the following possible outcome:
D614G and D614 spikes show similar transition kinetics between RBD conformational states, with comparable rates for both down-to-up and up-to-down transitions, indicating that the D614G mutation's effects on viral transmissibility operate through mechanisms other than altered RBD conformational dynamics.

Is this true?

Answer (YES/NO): NO